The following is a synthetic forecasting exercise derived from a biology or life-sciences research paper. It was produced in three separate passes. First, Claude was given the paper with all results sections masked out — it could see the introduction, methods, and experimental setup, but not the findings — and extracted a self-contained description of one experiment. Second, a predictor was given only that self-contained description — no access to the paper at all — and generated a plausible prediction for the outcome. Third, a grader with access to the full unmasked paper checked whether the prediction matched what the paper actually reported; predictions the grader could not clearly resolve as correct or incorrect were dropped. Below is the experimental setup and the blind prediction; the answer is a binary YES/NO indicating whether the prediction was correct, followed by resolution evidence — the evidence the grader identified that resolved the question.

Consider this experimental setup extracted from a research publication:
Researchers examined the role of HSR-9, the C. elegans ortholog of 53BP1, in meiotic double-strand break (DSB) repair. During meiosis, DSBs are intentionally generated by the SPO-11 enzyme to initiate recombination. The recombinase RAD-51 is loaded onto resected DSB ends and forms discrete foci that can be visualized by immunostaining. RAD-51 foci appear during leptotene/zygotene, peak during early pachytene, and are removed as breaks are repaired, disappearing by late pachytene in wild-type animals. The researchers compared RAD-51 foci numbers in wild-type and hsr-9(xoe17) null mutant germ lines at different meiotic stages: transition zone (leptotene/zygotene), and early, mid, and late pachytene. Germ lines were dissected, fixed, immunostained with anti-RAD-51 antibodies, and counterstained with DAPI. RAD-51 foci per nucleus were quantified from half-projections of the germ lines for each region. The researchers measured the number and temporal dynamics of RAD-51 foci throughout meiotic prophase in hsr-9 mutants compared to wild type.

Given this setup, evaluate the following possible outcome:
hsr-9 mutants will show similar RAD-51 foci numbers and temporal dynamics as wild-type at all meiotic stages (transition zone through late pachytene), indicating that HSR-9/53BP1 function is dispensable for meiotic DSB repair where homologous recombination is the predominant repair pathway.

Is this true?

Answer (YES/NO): NO